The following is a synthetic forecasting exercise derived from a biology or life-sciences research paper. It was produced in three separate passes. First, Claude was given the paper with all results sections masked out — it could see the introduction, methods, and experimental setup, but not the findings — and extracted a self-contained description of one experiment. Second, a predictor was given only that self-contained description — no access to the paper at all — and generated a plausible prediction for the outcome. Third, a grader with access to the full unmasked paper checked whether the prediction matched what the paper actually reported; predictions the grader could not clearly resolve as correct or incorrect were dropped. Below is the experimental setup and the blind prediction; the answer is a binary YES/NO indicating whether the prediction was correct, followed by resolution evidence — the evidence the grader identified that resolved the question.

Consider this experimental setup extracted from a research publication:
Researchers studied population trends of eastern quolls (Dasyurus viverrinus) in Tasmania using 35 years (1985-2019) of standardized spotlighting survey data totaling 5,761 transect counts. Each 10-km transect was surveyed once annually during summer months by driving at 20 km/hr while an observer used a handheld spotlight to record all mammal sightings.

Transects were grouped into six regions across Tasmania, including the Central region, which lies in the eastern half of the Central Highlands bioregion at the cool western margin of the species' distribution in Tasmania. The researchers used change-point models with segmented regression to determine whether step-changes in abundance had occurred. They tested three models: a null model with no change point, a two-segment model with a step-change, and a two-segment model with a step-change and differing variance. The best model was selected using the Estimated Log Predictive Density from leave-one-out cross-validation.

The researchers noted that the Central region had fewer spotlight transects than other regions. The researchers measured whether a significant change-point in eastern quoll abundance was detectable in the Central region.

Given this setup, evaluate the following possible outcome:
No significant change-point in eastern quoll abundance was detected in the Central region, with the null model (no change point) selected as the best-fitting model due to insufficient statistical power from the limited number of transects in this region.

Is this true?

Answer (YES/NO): NO